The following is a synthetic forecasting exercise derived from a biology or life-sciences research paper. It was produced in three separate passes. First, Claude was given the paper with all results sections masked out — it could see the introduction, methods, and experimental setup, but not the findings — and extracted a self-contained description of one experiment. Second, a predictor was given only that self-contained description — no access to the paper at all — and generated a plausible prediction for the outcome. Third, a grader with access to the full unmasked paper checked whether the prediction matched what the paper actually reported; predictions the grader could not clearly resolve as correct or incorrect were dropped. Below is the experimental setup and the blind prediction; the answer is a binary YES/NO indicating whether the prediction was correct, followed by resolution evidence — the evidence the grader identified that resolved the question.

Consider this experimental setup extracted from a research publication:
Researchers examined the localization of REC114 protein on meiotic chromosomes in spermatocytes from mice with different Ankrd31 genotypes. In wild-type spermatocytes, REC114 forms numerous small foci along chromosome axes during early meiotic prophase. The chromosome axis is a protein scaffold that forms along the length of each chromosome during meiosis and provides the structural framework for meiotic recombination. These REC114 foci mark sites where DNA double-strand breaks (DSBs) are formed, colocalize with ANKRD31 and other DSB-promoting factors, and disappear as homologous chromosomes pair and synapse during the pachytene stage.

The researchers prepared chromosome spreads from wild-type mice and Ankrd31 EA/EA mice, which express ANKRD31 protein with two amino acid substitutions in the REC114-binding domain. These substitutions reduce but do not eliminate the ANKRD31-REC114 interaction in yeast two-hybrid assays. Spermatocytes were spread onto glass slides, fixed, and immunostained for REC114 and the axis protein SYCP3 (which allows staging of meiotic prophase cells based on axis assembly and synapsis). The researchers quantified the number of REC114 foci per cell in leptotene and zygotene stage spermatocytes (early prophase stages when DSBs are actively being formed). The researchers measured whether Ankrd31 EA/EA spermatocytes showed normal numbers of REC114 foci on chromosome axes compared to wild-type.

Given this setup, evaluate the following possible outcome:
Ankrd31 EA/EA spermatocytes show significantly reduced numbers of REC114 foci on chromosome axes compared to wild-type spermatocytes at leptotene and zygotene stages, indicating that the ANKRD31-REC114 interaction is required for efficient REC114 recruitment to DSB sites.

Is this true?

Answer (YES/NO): NO